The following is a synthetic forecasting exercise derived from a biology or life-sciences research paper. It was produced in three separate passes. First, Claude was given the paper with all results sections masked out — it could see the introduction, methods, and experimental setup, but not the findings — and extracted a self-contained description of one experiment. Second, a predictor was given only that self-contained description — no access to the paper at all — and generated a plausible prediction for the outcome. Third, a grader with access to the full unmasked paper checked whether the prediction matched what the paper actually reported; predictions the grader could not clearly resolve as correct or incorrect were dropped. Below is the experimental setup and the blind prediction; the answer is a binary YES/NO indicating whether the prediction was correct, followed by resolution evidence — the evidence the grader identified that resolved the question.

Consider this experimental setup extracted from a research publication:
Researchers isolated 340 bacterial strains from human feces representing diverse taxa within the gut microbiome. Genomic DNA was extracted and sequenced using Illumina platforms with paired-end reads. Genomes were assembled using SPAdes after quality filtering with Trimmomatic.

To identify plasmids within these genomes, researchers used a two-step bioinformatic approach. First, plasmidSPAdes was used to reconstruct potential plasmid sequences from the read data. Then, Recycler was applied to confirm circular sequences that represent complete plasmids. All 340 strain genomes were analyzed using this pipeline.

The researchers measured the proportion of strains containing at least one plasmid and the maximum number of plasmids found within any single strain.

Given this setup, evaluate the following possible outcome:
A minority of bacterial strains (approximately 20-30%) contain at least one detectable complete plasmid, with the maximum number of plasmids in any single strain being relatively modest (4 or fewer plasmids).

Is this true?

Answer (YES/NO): NO